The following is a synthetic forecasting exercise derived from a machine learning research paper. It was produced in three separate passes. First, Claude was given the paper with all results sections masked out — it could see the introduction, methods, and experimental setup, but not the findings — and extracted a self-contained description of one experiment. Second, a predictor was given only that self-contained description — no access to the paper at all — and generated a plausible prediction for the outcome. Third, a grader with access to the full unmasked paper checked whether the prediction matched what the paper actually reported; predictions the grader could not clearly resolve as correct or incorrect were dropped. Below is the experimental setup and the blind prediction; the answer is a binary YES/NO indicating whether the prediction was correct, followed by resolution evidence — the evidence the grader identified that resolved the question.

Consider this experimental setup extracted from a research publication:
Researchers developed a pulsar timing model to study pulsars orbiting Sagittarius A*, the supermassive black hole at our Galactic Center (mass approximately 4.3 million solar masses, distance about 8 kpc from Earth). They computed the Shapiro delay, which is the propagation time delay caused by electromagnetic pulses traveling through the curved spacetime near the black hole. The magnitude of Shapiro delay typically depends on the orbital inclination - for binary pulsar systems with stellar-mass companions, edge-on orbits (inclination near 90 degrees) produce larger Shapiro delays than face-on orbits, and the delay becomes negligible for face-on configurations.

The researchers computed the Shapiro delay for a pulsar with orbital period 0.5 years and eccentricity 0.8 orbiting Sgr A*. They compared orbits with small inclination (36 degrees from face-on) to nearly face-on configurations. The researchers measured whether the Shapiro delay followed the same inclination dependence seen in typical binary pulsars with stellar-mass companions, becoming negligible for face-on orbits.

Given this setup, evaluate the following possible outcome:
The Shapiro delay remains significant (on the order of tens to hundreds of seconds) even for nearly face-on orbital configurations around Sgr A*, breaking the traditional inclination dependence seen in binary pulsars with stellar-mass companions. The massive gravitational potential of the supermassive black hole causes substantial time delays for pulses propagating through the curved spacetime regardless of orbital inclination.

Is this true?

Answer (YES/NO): YES